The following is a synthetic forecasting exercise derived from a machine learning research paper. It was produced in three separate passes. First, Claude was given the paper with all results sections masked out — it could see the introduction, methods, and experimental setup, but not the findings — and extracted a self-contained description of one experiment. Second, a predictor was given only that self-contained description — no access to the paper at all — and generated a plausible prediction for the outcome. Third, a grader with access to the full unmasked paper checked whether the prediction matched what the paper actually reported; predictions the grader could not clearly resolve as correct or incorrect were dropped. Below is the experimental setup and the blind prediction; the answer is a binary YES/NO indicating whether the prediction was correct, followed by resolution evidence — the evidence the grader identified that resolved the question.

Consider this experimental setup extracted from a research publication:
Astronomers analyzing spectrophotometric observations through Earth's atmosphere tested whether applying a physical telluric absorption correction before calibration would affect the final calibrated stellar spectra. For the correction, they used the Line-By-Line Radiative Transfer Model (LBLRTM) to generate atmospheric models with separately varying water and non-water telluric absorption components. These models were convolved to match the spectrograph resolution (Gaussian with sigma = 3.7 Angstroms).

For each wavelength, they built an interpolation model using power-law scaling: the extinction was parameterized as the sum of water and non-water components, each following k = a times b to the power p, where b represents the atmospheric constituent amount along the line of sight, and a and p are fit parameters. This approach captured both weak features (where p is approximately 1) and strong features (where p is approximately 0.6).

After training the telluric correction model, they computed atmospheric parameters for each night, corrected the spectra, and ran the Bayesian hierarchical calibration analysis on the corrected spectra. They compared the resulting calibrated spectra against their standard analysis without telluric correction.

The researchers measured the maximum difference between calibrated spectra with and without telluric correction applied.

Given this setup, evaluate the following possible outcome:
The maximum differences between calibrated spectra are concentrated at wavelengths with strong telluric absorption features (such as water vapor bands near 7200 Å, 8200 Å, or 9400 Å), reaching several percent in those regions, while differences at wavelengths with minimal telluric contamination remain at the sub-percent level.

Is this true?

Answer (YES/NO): NO